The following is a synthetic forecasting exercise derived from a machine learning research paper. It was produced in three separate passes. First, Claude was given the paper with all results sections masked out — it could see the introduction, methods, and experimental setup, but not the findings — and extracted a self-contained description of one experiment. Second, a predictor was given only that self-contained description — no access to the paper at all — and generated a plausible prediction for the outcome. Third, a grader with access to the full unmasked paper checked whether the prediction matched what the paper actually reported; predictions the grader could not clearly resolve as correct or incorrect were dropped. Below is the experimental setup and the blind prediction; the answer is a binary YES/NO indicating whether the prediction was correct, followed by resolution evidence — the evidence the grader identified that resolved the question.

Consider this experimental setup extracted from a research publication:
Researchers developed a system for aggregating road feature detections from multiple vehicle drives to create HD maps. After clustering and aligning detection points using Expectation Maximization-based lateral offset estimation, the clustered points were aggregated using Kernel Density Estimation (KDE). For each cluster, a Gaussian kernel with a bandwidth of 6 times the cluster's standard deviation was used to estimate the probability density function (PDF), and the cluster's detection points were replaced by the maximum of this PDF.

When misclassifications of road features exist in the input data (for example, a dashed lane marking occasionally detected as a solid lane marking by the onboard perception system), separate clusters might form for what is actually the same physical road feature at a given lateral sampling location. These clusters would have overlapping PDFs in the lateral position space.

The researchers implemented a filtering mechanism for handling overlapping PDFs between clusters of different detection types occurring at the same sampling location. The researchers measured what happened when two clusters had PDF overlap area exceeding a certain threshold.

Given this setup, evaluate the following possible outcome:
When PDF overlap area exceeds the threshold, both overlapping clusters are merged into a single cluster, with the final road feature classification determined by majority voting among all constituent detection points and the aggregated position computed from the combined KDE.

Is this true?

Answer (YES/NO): NO